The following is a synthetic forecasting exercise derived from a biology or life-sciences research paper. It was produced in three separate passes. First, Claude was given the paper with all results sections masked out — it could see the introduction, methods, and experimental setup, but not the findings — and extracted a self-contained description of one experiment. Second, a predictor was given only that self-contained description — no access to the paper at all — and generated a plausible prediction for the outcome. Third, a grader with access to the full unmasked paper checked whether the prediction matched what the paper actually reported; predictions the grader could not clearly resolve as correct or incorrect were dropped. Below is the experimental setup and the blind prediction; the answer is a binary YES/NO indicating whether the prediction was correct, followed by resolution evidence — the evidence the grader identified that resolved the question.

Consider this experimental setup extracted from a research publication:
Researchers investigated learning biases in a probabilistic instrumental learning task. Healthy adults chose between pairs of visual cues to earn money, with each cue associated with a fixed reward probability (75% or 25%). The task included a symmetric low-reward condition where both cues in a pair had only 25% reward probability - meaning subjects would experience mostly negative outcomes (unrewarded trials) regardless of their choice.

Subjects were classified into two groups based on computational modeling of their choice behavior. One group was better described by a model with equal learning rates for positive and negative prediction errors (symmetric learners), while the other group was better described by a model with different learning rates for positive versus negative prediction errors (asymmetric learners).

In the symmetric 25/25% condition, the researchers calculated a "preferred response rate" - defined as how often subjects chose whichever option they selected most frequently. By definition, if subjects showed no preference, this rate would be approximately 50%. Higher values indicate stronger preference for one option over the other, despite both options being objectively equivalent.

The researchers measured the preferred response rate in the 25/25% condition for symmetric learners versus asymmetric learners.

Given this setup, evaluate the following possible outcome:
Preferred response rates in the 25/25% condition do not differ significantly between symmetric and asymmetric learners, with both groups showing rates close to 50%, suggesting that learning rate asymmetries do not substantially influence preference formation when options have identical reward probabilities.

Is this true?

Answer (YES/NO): NO